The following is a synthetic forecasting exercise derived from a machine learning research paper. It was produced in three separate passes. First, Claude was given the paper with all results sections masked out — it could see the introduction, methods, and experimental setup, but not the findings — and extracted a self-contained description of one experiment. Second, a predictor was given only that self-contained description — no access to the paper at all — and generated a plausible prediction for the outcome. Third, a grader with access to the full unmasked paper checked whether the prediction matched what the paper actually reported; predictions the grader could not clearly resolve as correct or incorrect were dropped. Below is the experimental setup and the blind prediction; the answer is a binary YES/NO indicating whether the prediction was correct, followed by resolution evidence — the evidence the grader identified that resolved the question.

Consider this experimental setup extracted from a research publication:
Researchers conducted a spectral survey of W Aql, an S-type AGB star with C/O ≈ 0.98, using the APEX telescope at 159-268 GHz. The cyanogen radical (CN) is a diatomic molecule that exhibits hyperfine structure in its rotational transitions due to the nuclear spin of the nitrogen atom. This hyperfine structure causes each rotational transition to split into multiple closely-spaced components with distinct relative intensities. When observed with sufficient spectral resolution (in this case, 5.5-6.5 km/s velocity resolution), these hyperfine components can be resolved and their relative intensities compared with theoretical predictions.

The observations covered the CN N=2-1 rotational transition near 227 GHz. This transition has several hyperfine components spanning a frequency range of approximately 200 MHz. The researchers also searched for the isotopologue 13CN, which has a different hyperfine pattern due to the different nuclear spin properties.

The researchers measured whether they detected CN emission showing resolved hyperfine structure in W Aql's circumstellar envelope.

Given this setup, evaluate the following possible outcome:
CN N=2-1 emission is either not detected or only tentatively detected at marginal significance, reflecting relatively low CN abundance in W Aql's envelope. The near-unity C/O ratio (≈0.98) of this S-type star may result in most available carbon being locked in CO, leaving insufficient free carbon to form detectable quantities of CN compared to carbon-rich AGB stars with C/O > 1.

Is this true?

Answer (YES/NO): NO